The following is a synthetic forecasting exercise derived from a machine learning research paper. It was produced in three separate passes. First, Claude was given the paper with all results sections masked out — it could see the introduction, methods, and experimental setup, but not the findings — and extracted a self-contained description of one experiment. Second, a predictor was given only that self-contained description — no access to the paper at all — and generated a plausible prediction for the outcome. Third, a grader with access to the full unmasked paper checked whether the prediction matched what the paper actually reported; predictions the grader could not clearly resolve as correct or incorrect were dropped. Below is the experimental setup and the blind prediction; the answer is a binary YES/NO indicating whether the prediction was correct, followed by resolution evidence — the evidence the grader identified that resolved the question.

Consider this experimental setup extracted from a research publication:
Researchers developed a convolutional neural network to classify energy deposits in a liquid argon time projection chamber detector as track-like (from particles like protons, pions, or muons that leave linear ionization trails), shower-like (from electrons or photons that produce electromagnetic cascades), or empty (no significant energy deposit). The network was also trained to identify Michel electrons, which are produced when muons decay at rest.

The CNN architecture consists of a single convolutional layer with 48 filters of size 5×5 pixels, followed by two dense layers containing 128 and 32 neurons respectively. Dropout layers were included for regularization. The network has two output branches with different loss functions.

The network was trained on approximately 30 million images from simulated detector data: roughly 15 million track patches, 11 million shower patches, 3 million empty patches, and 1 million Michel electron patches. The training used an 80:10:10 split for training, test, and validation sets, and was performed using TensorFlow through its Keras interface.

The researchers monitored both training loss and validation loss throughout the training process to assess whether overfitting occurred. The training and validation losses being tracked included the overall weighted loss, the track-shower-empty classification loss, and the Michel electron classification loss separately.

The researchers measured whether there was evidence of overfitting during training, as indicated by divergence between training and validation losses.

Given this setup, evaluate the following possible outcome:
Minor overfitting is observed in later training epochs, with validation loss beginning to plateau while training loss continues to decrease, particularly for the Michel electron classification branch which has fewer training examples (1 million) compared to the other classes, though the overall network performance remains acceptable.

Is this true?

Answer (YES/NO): NO